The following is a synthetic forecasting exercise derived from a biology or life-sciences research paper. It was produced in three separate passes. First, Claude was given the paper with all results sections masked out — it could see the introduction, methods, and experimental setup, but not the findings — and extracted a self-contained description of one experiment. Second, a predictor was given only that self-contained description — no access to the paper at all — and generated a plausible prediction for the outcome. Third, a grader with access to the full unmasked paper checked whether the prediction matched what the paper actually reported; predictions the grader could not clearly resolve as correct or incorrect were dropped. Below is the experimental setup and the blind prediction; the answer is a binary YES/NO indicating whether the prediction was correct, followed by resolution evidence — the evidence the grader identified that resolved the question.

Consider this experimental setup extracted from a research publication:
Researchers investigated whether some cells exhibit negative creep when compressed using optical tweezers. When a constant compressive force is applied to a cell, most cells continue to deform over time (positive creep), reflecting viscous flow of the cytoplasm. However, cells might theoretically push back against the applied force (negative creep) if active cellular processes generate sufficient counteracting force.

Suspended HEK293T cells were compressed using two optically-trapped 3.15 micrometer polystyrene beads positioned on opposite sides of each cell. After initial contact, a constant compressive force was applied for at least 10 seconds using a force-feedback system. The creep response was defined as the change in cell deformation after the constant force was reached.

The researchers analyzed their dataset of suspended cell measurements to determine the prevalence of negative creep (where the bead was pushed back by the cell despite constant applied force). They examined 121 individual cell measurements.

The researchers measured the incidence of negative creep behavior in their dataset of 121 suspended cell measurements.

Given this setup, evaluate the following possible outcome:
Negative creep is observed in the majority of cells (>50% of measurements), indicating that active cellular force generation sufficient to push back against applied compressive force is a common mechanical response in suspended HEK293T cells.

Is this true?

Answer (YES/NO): NO